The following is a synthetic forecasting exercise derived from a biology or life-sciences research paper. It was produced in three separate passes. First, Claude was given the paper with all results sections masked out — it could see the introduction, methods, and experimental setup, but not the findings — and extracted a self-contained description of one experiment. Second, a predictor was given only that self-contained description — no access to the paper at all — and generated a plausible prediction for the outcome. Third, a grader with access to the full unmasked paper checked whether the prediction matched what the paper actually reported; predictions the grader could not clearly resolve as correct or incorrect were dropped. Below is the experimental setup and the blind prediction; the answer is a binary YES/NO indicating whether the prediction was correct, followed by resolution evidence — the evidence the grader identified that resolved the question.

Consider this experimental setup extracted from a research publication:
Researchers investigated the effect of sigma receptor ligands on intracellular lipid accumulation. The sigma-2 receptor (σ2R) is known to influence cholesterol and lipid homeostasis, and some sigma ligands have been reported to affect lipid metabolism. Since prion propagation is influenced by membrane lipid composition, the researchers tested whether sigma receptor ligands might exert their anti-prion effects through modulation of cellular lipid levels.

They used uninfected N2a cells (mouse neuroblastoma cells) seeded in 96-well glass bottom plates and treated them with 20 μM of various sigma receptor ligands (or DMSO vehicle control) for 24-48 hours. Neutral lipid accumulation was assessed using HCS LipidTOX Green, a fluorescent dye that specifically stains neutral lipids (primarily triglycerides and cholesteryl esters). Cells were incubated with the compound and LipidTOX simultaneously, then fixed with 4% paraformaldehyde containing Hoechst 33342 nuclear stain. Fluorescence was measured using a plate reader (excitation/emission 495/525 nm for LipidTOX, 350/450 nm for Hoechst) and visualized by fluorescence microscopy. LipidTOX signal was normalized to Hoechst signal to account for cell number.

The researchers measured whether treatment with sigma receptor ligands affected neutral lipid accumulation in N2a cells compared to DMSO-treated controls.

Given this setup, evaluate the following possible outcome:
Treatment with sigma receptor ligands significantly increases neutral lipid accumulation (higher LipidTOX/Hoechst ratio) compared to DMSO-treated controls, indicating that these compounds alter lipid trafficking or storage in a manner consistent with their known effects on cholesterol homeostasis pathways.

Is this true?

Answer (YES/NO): NO